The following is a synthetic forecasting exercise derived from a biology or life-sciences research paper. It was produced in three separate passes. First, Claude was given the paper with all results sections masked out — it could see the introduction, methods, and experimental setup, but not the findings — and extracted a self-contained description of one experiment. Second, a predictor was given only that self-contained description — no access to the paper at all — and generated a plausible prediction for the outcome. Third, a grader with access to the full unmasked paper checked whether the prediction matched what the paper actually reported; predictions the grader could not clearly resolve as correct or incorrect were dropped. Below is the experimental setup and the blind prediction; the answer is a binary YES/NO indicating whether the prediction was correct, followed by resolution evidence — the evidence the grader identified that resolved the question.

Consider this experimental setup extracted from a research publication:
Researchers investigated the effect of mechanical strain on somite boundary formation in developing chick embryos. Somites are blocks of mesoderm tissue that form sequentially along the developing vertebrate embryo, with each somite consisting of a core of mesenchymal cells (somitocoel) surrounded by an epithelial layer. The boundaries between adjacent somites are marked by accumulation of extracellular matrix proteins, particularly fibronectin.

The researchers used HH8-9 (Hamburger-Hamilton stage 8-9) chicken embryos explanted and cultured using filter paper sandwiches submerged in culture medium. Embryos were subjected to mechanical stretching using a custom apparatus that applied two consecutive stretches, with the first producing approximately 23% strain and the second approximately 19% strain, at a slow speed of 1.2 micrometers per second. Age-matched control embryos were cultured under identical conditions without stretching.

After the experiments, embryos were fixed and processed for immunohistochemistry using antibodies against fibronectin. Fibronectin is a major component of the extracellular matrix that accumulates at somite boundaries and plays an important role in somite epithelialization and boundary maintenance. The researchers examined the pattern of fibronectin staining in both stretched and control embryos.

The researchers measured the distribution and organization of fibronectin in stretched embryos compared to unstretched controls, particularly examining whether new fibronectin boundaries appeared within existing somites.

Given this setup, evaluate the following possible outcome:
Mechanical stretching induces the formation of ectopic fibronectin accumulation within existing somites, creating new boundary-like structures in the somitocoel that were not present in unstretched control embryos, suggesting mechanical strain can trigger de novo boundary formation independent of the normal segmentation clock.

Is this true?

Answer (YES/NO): NO